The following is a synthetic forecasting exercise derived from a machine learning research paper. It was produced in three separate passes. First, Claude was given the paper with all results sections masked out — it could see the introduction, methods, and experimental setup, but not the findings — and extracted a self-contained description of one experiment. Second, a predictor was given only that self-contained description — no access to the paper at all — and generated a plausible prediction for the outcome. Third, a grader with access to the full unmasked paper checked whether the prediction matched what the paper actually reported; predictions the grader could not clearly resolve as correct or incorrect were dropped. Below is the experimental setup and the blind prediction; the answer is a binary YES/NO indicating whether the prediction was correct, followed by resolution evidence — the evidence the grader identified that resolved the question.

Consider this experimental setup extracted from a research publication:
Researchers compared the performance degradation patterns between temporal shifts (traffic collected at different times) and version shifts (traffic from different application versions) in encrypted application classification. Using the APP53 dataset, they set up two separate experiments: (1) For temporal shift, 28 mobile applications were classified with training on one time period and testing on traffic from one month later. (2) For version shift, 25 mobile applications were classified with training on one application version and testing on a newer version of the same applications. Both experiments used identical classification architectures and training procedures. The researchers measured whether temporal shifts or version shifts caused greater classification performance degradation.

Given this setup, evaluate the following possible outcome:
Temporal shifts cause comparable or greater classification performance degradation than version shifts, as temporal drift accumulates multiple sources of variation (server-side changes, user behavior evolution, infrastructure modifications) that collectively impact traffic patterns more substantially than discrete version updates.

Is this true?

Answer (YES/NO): NO